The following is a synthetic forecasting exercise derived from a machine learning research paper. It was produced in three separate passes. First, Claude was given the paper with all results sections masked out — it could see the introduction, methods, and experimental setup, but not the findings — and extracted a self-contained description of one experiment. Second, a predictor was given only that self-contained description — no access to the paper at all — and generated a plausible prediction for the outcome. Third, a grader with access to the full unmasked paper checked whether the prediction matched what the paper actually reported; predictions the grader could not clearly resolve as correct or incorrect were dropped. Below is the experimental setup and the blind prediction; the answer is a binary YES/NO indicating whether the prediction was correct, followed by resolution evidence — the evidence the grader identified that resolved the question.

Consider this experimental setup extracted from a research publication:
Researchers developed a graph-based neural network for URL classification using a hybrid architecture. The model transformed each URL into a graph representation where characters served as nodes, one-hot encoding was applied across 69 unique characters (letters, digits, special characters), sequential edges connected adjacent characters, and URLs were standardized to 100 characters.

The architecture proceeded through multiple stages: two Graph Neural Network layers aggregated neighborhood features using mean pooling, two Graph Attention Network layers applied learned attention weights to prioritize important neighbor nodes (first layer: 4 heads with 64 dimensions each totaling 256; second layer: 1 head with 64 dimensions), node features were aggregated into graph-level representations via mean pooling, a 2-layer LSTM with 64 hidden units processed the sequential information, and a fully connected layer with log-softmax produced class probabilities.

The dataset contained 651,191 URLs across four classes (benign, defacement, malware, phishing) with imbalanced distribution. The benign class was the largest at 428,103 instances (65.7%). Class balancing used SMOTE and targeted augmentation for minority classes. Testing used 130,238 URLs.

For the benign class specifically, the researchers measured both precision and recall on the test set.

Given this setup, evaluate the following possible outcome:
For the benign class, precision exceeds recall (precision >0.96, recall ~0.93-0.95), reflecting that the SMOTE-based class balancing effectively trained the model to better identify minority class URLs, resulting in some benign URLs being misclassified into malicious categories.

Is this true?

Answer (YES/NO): NO